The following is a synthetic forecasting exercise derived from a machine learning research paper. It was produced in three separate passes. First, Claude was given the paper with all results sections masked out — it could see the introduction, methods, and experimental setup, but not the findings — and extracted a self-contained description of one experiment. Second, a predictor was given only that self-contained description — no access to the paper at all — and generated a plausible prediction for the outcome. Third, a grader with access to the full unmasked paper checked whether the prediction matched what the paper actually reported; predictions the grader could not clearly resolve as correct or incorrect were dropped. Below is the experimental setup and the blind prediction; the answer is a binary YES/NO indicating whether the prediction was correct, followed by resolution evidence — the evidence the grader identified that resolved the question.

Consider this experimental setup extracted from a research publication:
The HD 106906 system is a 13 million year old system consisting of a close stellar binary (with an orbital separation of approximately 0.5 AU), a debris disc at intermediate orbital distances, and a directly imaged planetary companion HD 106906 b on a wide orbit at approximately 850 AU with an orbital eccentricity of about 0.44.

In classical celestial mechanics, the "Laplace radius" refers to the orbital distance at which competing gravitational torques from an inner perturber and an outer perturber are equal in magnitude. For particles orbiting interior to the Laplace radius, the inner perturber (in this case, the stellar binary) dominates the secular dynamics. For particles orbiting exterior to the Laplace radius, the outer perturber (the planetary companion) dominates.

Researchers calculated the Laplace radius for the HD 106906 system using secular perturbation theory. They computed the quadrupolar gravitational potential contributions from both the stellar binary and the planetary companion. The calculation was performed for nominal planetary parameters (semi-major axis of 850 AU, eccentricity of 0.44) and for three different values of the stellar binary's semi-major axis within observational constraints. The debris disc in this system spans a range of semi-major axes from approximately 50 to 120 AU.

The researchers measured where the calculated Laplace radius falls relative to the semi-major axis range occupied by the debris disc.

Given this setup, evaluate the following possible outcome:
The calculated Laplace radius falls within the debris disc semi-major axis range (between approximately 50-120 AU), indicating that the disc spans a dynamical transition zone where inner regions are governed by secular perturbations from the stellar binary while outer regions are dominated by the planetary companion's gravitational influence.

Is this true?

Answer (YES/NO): YES